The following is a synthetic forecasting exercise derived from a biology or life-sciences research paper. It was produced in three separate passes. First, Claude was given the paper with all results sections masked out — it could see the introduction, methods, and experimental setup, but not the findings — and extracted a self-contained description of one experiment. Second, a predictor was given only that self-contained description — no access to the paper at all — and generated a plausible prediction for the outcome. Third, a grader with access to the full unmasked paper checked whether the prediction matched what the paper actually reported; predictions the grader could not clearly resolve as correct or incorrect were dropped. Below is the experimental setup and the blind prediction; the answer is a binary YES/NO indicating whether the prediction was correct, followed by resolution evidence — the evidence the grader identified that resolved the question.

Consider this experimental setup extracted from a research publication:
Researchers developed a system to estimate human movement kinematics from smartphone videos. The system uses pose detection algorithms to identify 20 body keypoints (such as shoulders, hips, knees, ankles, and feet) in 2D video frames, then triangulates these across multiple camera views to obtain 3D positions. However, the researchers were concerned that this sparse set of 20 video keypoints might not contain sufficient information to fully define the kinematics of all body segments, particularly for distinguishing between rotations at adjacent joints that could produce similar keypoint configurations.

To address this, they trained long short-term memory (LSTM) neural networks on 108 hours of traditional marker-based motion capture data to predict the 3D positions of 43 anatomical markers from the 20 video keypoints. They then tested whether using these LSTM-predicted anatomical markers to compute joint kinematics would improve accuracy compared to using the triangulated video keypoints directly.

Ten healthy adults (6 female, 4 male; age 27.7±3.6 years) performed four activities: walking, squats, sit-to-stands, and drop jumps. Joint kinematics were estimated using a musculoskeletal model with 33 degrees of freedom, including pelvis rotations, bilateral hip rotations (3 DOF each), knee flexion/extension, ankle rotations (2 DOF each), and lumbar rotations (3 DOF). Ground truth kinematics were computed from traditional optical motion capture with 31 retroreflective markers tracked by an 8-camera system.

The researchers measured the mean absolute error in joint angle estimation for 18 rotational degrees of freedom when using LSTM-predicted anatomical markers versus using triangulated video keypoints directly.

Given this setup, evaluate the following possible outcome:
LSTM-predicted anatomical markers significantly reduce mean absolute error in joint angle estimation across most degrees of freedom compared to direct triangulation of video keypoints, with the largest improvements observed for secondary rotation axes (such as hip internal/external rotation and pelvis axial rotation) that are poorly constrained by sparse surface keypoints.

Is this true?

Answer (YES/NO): NO